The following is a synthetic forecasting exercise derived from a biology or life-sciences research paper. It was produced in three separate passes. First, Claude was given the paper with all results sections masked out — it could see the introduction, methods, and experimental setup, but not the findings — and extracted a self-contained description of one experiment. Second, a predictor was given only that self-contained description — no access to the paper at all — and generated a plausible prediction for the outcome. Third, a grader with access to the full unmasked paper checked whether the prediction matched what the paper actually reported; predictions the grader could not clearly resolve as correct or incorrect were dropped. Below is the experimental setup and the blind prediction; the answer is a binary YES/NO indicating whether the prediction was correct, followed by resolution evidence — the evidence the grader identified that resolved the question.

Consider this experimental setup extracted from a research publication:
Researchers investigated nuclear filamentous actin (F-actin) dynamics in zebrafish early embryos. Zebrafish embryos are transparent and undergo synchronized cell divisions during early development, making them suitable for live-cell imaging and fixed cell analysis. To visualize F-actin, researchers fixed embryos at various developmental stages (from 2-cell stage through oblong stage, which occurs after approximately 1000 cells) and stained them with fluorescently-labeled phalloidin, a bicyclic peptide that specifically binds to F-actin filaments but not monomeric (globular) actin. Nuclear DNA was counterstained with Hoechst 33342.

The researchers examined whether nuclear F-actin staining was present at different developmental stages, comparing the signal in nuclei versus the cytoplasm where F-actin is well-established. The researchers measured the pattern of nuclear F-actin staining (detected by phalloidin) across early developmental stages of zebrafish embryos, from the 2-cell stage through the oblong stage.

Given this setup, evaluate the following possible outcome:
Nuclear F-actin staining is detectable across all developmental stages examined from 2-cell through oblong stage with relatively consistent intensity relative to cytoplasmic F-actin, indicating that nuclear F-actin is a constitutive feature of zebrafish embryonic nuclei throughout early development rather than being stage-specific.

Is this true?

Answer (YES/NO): NO